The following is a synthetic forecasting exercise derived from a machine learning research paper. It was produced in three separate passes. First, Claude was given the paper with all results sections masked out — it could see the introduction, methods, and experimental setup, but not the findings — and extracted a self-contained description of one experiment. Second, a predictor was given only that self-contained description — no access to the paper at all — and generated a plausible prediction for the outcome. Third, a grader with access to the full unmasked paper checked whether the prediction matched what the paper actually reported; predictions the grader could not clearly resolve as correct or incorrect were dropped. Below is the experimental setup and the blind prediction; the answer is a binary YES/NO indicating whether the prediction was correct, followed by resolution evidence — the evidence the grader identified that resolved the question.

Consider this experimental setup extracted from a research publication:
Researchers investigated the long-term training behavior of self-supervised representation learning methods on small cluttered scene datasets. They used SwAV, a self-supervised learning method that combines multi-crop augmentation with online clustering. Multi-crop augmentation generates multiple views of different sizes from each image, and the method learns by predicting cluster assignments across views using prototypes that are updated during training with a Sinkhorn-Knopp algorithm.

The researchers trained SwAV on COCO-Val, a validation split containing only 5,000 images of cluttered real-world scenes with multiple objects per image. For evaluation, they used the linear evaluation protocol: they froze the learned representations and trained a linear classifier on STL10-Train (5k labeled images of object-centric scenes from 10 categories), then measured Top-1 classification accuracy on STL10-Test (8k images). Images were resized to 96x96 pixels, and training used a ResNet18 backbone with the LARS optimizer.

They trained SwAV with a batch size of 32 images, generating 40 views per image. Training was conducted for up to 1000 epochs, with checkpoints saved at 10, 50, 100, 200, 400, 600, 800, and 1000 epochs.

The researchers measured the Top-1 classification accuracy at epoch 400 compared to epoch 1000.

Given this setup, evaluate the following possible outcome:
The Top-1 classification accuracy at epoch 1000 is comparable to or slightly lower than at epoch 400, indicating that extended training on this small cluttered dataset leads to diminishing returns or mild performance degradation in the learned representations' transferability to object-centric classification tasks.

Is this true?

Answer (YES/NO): YES